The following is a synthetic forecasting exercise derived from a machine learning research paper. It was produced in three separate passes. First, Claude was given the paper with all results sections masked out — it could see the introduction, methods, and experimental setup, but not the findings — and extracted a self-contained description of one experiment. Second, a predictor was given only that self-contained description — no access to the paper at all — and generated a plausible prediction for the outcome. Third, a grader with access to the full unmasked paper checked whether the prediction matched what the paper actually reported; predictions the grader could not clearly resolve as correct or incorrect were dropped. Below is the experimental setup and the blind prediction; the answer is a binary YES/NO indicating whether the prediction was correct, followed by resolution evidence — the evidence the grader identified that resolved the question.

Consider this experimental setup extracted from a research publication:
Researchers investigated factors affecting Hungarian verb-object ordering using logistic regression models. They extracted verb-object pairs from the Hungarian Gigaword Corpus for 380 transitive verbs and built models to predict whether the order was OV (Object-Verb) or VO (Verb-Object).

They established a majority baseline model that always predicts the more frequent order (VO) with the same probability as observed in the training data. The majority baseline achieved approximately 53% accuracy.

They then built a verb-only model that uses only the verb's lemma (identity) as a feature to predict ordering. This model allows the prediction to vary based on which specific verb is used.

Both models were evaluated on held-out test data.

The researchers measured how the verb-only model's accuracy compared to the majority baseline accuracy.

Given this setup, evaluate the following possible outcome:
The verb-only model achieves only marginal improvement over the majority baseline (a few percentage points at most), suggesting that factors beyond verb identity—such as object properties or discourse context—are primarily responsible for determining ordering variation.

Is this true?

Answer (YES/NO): NO